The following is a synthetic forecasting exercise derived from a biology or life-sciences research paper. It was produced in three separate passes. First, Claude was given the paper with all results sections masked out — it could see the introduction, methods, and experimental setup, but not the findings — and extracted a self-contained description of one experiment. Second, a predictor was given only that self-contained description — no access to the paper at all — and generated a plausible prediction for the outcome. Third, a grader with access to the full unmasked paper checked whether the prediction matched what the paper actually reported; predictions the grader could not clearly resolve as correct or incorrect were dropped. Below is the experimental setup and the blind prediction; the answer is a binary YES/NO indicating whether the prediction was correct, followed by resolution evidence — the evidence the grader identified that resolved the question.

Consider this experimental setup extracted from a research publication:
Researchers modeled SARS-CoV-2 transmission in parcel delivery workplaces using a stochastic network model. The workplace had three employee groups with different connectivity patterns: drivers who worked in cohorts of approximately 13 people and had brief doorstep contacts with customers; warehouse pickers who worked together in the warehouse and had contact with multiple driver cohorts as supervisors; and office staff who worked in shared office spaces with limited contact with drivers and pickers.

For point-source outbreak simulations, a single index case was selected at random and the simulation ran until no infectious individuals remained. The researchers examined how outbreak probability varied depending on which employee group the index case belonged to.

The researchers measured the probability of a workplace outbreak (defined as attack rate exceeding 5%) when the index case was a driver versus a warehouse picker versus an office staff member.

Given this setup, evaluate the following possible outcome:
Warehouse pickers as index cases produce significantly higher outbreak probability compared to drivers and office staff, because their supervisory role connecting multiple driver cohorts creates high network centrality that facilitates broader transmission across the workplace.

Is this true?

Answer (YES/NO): NO